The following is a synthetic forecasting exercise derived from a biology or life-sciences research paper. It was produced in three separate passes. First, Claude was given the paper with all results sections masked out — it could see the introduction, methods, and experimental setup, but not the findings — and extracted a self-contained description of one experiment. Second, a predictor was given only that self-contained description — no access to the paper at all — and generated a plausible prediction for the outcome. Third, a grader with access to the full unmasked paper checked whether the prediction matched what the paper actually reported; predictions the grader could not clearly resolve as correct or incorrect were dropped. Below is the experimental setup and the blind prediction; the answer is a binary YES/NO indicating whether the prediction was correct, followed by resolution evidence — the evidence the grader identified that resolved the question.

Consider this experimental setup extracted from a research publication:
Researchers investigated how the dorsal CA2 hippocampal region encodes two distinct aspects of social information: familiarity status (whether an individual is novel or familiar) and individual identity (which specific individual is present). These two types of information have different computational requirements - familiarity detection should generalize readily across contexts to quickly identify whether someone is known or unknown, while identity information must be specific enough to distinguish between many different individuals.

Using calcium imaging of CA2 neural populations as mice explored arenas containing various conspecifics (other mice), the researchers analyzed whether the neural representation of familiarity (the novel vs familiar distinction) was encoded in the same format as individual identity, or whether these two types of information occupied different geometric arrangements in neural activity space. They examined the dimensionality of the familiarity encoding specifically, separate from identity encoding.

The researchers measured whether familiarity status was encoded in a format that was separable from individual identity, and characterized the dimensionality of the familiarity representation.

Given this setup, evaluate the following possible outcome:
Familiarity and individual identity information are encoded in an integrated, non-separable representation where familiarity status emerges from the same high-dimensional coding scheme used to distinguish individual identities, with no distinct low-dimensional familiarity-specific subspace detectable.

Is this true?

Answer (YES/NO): NO